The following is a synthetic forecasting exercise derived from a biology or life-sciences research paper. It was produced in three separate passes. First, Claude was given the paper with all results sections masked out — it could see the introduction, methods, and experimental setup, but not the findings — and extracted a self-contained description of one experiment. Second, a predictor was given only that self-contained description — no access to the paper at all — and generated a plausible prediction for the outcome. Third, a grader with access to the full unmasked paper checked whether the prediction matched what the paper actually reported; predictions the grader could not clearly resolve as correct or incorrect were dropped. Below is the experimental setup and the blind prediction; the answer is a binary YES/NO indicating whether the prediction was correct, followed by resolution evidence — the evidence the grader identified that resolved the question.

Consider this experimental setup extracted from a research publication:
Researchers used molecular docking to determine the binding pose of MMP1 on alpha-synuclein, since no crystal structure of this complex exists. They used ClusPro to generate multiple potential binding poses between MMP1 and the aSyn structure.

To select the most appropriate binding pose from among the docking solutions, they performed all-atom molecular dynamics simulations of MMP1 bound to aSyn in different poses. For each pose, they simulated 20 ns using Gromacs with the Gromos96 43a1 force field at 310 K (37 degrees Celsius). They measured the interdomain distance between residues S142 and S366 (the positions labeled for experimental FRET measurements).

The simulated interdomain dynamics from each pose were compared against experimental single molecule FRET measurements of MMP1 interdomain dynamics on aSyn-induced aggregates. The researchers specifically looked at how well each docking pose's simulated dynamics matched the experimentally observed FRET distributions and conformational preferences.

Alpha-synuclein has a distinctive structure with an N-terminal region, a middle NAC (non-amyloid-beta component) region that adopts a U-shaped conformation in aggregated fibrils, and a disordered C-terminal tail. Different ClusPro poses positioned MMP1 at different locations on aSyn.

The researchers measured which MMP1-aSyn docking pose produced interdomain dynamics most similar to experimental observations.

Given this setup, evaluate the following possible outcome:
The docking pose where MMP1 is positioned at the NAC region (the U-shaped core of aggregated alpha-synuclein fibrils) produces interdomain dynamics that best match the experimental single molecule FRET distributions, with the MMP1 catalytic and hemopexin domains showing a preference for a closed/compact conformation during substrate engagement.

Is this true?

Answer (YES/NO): NO